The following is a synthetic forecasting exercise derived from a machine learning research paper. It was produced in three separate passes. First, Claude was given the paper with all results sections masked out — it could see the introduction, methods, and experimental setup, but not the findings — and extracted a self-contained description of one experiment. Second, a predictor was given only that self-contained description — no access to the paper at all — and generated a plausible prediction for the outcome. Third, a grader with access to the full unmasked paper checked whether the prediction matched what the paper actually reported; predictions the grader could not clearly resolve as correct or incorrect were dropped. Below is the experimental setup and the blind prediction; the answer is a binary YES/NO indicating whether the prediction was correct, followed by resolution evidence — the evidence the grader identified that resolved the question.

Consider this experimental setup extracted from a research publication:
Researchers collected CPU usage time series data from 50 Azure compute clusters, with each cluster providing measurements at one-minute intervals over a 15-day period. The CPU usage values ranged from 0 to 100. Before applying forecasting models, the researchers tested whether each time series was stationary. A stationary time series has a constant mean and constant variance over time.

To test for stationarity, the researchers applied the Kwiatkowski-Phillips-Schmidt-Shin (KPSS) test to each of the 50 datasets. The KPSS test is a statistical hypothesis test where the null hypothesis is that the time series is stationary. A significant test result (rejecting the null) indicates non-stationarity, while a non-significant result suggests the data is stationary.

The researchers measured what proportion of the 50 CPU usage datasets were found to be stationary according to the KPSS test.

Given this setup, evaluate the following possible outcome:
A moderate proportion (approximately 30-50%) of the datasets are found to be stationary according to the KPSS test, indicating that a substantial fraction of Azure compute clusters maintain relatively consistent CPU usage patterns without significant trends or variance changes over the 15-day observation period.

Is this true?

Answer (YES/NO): NO